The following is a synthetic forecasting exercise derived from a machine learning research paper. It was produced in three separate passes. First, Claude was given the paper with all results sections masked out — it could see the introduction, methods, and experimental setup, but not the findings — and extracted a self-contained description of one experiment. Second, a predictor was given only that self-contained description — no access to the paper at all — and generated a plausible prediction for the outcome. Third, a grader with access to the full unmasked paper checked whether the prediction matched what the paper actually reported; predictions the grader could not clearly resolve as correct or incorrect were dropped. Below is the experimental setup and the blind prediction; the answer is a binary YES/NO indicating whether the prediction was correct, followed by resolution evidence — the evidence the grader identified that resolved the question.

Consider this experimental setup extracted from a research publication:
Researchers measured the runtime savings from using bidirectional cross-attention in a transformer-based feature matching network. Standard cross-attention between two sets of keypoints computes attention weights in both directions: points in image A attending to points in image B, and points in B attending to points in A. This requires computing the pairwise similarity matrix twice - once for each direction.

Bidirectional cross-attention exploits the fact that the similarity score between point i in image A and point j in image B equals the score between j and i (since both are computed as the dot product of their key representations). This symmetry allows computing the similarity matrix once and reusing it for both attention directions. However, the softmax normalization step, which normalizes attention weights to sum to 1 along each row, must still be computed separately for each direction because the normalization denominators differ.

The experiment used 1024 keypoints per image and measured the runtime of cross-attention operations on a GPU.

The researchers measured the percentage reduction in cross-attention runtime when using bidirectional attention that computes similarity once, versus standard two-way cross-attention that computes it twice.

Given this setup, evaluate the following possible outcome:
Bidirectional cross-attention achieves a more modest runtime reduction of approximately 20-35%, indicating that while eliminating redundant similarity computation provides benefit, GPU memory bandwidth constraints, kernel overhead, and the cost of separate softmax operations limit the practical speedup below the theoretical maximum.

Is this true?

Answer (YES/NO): YES